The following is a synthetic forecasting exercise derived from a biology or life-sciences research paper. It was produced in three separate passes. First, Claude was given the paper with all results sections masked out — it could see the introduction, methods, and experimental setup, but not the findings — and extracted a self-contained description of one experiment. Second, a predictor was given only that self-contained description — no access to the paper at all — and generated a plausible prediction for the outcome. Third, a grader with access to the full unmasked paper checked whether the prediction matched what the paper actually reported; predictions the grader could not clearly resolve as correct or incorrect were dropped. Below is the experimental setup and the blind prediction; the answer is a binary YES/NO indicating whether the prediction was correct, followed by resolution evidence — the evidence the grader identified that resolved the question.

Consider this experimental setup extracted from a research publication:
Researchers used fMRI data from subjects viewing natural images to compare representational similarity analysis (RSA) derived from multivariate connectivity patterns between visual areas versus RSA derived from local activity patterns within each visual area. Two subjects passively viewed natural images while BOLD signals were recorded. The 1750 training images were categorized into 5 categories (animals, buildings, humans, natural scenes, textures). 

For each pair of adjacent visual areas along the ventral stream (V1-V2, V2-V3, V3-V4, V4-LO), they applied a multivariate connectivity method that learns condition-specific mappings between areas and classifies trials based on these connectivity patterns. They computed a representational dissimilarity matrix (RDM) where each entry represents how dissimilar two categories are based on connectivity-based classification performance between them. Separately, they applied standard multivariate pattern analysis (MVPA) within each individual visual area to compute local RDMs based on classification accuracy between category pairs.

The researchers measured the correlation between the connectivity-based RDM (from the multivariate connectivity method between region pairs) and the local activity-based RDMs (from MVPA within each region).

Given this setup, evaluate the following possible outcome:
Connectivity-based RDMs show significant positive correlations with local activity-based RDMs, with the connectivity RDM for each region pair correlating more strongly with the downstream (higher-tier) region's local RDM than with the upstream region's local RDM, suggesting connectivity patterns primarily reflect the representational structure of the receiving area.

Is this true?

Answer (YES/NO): NO